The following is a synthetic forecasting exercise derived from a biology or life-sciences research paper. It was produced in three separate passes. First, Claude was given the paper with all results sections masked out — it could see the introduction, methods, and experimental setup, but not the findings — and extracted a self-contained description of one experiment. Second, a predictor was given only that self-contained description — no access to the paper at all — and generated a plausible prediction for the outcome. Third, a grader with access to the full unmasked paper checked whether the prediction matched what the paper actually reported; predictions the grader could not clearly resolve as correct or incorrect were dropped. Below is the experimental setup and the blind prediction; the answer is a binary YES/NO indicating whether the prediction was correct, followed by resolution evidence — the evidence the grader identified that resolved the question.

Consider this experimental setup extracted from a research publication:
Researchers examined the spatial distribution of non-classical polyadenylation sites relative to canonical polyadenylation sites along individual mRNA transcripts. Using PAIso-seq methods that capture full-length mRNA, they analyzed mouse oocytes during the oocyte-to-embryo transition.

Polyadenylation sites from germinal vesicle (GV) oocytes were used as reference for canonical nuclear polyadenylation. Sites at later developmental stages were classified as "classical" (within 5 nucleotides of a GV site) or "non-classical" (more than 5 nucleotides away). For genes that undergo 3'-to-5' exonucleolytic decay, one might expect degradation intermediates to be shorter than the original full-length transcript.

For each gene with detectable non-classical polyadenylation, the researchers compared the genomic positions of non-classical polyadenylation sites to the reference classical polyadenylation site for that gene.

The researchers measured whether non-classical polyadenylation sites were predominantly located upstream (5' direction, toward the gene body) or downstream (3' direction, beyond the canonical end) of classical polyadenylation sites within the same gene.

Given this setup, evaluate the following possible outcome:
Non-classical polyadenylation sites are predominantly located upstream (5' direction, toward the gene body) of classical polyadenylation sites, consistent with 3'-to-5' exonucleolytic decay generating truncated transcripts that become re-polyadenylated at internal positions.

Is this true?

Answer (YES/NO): YES